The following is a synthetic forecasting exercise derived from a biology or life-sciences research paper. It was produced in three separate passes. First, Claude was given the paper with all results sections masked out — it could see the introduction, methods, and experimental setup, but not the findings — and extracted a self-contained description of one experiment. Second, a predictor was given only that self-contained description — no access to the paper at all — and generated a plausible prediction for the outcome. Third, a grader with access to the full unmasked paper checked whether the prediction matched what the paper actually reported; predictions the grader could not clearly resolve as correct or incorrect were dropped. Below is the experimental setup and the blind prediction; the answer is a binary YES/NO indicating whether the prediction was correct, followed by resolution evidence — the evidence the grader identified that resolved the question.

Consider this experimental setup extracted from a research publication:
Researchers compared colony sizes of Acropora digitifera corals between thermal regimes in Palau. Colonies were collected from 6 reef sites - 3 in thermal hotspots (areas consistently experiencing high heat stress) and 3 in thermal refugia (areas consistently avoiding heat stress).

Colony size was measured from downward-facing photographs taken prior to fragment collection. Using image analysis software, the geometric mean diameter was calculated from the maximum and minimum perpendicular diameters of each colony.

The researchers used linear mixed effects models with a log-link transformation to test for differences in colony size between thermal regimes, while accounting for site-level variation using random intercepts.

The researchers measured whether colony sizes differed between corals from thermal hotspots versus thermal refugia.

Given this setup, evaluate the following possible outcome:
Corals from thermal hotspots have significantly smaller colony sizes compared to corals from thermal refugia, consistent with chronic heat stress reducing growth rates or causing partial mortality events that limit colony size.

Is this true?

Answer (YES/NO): YES